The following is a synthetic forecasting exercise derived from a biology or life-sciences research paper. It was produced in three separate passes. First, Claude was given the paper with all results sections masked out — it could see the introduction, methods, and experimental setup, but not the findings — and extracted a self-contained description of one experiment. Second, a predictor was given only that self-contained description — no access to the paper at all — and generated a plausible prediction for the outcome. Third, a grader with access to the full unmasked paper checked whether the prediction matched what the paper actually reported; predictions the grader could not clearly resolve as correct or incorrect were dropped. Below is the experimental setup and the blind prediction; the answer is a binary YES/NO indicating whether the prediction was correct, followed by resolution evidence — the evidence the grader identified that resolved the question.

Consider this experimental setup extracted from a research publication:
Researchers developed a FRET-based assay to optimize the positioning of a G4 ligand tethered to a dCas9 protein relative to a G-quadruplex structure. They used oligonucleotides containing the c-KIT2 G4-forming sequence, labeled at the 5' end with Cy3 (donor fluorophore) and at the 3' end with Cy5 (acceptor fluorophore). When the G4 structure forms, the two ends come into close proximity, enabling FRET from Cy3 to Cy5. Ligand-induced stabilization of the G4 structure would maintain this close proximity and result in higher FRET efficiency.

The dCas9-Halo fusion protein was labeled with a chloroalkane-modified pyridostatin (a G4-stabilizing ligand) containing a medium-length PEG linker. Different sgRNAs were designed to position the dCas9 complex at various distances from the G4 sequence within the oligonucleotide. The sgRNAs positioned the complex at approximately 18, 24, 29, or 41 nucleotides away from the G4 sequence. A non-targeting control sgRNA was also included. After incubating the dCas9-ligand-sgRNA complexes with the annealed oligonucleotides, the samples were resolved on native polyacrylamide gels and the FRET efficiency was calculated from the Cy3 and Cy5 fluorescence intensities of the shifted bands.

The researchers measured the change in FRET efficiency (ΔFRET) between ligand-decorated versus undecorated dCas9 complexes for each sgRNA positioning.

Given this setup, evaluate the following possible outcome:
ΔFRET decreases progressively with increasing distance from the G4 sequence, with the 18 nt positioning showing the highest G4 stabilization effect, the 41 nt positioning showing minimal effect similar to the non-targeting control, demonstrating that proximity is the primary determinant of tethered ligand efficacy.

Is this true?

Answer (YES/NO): YES